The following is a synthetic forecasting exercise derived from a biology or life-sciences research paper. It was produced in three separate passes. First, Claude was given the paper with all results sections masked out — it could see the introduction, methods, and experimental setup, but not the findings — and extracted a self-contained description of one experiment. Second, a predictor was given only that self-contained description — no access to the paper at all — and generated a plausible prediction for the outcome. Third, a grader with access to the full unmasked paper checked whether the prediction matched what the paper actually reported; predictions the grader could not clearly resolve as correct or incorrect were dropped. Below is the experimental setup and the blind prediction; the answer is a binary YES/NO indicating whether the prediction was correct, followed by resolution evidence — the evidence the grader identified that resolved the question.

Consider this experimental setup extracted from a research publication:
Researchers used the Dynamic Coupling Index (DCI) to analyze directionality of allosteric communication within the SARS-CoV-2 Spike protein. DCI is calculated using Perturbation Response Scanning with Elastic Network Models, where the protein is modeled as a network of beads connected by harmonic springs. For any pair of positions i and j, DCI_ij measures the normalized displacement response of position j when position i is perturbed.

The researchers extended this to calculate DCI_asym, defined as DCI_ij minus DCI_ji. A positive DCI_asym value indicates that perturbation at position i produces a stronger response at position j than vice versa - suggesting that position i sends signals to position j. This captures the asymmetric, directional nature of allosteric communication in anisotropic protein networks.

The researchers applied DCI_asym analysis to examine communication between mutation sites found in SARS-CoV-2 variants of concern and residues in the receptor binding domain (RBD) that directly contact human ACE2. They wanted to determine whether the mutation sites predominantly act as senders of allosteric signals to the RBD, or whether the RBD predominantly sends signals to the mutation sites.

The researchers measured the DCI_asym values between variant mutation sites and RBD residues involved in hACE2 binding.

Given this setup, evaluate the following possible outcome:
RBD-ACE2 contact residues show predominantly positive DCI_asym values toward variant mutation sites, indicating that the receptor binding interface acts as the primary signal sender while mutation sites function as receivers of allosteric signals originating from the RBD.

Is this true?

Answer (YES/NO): NO